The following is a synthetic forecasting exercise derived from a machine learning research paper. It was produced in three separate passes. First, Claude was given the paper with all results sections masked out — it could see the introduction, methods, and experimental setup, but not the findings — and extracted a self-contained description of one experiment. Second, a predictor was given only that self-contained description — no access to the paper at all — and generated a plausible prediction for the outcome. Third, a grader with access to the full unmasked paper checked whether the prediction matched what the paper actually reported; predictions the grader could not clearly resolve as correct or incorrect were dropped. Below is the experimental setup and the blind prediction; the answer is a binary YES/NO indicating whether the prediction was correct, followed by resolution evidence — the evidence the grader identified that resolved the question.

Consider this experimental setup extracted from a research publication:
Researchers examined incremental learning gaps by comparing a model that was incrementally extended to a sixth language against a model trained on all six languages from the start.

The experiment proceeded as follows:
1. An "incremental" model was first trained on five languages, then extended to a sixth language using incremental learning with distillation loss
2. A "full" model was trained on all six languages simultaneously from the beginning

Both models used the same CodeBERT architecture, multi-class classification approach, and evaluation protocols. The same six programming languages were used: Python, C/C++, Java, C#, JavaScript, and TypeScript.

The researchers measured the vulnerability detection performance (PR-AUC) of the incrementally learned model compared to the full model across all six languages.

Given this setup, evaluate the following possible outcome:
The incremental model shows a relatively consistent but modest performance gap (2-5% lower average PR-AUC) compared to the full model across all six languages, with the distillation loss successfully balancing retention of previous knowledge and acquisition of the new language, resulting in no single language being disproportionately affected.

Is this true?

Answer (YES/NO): NO